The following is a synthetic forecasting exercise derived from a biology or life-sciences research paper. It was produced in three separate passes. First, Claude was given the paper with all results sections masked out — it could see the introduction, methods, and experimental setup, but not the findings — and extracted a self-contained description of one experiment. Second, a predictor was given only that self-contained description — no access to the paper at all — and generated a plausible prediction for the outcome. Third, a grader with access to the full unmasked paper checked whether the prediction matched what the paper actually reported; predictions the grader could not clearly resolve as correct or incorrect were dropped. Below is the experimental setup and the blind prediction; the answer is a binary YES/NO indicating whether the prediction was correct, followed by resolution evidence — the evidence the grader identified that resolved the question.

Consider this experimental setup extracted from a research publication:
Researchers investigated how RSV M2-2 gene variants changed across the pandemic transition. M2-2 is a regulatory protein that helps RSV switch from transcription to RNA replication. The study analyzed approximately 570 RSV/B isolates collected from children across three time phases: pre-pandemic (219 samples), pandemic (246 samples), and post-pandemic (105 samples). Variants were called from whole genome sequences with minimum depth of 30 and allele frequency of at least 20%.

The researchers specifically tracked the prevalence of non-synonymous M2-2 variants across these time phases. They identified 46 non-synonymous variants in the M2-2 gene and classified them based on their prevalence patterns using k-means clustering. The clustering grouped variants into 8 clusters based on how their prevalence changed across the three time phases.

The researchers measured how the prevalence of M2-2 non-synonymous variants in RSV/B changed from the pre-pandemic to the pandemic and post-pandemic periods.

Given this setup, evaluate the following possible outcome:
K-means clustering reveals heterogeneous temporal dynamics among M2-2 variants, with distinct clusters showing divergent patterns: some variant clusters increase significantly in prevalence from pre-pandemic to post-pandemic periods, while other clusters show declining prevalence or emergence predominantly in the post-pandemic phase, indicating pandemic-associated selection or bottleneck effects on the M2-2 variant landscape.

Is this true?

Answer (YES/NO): NO